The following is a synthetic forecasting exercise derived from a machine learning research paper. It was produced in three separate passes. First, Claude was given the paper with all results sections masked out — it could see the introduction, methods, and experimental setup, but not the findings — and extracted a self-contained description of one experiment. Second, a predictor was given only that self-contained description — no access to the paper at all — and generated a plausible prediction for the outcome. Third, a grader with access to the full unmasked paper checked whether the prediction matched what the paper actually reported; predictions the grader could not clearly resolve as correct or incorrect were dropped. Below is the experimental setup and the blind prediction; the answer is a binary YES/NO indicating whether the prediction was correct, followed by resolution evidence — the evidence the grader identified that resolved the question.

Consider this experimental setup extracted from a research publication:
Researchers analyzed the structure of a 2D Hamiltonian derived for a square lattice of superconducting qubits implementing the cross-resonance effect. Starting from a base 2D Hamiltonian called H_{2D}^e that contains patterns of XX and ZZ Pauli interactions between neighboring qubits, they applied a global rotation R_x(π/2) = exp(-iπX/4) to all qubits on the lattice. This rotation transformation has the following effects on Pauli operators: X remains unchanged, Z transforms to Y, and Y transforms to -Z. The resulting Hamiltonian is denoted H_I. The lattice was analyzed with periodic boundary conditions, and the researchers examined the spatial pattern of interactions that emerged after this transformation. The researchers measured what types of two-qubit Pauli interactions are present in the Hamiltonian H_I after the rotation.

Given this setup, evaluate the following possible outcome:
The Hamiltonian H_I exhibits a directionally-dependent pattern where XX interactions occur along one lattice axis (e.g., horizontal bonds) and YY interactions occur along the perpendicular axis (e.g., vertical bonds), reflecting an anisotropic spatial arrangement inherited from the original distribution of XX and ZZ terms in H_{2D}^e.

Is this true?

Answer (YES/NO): NO